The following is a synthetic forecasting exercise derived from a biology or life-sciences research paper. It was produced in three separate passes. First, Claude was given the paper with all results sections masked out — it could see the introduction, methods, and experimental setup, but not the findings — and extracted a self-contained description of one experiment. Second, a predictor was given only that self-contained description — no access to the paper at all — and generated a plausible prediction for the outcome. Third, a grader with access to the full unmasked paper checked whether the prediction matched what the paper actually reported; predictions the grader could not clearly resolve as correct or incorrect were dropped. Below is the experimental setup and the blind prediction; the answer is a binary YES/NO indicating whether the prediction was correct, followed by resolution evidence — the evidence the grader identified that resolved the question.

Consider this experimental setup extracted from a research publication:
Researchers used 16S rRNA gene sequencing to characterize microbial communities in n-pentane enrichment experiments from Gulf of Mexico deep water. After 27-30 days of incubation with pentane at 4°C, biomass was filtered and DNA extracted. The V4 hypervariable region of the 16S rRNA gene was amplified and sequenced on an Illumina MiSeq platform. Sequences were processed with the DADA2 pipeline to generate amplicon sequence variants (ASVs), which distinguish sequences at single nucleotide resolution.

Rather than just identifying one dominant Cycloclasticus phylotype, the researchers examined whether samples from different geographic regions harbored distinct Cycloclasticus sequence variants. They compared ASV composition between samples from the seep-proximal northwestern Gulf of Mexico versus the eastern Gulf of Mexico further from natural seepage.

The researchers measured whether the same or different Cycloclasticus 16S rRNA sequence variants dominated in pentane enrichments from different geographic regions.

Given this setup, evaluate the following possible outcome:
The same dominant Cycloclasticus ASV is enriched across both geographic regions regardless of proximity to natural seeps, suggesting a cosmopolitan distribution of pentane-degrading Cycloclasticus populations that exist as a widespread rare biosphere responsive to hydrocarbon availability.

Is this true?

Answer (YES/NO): NO